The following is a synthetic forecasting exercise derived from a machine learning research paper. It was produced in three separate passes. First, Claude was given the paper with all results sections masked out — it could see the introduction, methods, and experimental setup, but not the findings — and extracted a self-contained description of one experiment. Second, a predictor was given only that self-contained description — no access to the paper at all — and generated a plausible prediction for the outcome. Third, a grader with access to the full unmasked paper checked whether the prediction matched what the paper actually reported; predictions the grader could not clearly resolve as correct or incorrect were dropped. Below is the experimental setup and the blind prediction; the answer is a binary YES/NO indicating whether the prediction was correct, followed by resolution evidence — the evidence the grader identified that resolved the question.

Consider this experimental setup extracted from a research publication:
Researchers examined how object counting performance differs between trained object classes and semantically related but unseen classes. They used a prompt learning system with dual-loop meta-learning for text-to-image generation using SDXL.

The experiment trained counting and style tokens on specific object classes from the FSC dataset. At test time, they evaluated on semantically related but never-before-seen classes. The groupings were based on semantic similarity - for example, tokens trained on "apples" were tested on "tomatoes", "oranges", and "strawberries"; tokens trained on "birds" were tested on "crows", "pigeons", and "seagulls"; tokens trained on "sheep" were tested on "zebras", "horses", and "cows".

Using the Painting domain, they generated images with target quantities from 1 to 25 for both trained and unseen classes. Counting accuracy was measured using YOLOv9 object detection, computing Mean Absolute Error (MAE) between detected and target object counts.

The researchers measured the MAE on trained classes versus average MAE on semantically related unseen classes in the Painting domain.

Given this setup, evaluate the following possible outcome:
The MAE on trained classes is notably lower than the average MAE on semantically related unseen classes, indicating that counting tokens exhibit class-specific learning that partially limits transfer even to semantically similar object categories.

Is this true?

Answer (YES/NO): YES